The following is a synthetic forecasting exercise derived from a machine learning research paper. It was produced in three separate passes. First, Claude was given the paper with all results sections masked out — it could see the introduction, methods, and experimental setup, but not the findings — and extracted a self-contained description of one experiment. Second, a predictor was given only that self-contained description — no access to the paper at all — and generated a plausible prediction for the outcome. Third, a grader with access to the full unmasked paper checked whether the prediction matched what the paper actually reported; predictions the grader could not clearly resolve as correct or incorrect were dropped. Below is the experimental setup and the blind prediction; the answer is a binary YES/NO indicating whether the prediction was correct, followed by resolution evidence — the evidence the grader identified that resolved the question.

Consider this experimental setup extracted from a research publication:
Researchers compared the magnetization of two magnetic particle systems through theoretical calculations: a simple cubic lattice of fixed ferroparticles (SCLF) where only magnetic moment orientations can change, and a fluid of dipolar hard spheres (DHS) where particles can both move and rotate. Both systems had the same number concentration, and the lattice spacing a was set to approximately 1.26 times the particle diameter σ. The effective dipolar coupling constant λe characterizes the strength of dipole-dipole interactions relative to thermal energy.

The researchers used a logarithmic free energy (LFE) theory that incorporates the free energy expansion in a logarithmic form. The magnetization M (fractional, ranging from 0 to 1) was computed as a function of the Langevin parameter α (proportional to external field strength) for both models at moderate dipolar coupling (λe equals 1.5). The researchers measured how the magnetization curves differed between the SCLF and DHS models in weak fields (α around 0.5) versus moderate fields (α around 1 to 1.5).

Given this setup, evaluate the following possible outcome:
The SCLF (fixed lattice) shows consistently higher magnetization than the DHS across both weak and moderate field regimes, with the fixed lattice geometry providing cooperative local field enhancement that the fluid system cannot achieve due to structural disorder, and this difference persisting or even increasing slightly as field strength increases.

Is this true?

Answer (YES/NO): NO